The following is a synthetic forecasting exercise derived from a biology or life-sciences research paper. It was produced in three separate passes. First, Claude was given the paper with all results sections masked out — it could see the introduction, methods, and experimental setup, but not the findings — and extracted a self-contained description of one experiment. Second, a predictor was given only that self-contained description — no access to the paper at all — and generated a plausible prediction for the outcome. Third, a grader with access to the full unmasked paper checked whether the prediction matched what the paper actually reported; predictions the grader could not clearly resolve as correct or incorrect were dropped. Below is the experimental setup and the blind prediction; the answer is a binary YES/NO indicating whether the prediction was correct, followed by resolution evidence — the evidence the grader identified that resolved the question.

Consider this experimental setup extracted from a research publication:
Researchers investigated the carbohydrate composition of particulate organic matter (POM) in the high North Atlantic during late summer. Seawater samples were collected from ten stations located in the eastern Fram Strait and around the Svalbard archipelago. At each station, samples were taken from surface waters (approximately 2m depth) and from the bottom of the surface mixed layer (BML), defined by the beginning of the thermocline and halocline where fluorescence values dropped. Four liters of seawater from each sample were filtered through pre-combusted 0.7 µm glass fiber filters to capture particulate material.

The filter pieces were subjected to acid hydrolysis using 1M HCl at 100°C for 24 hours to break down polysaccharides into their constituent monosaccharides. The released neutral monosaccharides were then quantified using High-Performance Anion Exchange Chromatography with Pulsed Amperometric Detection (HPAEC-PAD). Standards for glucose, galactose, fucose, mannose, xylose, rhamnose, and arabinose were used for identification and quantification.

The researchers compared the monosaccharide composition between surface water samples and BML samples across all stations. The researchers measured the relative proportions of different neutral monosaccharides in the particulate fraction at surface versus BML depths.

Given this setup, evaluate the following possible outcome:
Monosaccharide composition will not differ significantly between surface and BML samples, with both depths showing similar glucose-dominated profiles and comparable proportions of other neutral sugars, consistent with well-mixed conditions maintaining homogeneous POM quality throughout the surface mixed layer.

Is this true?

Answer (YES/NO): NO